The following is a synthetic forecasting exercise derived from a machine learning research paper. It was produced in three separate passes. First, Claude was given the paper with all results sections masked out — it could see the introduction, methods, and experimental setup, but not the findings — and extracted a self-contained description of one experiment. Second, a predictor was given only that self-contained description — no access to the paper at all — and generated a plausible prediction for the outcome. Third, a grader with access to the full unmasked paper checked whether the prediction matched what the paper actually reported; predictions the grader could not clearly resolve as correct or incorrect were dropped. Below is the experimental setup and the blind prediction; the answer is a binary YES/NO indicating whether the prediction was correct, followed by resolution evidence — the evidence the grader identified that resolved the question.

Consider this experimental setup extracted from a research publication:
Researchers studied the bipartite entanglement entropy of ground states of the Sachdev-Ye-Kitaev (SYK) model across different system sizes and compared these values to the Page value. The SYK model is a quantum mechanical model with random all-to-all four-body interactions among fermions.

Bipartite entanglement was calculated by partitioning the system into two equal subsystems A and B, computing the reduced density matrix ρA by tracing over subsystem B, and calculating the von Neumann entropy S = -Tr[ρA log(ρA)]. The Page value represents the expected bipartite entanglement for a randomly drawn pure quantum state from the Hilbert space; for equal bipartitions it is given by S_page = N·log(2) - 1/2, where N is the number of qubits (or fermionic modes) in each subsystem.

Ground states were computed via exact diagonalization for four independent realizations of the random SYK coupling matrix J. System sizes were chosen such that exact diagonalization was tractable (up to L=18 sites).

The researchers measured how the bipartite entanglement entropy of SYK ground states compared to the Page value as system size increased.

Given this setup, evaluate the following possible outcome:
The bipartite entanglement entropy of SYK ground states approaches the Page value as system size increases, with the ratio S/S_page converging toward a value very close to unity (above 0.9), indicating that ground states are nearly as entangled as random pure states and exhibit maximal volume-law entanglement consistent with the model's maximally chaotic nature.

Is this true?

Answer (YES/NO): NO